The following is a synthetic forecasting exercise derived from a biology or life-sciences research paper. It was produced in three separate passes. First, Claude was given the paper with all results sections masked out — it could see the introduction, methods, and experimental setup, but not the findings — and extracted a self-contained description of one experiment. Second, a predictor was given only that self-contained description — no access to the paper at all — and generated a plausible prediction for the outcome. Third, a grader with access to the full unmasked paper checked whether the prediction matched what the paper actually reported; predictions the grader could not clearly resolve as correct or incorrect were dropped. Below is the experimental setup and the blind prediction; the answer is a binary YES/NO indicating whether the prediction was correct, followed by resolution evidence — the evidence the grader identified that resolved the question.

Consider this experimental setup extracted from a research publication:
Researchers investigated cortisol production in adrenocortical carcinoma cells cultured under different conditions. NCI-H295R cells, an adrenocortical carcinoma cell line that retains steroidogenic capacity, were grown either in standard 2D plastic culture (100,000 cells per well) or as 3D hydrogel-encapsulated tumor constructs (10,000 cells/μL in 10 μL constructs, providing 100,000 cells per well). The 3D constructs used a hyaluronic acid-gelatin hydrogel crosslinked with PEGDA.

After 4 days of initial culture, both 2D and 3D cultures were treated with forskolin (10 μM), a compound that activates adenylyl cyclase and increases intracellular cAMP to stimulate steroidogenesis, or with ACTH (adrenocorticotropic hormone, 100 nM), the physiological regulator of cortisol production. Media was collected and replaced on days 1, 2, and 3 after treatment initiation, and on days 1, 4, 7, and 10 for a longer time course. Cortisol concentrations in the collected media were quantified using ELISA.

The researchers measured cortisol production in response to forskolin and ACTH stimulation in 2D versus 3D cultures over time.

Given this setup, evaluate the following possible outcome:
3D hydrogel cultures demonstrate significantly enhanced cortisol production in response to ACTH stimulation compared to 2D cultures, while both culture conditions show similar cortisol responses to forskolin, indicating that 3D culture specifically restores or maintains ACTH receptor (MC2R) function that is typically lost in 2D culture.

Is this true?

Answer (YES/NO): NO